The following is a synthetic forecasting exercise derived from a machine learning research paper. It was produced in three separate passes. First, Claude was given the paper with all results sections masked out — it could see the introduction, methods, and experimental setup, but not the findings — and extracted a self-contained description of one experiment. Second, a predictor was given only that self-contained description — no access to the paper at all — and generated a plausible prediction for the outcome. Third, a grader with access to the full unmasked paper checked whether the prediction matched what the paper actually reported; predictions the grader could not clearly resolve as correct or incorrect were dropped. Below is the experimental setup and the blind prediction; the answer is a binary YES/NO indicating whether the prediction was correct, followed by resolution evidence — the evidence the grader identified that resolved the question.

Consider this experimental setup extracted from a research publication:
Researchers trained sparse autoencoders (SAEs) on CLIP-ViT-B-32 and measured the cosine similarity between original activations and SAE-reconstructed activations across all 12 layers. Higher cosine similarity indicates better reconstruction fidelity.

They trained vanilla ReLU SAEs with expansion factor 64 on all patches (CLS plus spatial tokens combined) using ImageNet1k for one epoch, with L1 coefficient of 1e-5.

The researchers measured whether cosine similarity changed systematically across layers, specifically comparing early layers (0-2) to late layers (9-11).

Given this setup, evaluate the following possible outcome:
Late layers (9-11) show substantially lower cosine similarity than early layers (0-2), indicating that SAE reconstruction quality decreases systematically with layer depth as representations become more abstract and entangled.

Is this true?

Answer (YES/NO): NO